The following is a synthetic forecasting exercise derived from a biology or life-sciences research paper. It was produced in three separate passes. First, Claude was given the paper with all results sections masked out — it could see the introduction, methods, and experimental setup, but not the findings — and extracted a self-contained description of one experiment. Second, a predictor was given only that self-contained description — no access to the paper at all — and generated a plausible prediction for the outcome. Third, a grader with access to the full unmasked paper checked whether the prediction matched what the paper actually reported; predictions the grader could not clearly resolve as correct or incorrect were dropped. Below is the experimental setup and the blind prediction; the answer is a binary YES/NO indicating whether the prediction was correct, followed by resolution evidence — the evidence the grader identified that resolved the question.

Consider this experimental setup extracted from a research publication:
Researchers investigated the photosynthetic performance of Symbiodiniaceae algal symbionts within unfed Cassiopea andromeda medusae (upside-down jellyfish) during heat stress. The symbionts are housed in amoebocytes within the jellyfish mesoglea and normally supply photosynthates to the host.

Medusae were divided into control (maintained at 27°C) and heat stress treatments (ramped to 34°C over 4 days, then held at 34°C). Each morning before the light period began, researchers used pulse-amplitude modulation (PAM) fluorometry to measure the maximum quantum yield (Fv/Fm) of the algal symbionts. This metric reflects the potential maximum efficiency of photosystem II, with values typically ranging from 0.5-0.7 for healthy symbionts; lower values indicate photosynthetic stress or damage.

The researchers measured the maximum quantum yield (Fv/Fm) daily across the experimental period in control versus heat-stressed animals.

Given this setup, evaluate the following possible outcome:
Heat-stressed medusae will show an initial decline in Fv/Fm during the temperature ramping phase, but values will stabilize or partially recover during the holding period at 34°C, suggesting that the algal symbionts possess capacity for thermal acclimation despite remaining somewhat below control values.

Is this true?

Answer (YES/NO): NO